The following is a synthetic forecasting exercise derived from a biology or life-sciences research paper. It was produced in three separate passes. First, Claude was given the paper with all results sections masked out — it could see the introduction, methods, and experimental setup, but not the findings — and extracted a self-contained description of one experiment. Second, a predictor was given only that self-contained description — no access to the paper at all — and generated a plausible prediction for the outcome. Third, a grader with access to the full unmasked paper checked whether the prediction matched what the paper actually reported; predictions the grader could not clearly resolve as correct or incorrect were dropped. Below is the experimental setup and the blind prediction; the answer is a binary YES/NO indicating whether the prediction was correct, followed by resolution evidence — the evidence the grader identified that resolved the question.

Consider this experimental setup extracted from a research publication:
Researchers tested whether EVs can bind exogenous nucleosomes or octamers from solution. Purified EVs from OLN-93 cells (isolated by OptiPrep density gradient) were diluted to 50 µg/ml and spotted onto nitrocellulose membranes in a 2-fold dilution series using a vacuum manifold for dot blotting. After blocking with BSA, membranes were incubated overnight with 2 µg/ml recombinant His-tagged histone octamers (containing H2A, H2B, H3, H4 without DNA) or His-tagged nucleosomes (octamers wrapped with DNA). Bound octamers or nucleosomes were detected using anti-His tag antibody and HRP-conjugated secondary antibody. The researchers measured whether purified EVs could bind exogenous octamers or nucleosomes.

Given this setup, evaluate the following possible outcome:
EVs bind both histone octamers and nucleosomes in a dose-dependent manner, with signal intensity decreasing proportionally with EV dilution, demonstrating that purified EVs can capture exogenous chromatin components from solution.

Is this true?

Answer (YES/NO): NO